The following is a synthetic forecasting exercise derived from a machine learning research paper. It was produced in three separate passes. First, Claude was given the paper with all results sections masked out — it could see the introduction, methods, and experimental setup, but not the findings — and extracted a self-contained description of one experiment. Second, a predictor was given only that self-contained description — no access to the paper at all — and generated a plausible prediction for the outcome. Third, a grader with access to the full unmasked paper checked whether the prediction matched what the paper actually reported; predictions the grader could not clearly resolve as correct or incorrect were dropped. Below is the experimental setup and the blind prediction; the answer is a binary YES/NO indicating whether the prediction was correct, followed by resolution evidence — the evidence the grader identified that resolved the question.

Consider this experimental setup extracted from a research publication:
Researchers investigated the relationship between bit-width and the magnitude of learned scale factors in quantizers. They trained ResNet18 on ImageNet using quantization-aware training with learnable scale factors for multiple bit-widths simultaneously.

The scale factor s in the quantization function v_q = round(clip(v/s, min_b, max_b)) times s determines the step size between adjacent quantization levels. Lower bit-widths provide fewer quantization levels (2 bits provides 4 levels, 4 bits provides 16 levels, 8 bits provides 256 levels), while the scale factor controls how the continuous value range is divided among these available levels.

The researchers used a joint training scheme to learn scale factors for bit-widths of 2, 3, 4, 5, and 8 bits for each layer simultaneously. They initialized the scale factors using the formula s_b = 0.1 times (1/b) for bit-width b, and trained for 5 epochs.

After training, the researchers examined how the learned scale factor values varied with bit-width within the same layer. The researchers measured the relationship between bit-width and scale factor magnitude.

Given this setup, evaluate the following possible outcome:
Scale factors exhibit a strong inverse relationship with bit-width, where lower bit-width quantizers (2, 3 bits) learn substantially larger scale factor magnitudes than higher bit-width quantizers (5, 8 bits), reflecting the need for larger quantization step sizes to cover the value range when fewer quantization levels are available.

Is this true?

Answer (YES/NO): YES